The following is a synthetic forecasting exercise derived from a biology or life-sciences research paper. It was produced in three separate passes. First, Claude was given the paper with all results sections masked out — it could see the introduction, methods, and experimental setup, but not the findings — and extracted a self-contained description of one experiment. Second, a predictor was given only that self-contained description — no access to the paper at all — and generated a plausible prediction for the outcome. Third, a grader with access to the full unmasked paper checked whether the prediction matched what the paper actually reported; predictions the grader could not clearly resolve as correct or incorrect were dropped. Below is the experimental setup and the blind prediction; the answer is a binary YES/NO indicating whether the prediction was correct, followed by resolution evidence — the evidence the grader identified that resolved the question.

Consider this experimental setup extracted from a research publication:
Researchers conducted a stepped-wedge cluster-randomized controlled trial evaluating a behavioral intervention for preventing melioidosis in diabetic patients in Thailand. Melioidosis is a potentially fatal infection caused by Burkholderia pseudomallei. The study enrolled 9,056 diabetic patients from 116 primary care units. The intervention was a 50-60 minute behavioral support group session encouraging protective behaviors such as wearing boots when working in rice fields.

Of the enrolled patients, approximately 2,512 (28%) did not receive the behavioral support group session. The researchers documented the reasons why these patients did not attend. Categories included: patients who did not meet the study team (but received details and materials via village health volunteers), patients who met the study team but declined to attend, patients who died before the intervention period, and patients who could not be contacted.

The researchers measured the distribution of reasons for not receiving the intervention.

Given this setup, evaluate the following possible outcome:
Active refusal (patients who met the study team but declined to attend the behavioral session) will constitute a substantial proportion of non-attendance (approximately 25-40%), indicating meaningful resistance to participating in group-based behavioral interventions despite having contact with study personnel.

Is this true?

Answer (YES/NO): NO